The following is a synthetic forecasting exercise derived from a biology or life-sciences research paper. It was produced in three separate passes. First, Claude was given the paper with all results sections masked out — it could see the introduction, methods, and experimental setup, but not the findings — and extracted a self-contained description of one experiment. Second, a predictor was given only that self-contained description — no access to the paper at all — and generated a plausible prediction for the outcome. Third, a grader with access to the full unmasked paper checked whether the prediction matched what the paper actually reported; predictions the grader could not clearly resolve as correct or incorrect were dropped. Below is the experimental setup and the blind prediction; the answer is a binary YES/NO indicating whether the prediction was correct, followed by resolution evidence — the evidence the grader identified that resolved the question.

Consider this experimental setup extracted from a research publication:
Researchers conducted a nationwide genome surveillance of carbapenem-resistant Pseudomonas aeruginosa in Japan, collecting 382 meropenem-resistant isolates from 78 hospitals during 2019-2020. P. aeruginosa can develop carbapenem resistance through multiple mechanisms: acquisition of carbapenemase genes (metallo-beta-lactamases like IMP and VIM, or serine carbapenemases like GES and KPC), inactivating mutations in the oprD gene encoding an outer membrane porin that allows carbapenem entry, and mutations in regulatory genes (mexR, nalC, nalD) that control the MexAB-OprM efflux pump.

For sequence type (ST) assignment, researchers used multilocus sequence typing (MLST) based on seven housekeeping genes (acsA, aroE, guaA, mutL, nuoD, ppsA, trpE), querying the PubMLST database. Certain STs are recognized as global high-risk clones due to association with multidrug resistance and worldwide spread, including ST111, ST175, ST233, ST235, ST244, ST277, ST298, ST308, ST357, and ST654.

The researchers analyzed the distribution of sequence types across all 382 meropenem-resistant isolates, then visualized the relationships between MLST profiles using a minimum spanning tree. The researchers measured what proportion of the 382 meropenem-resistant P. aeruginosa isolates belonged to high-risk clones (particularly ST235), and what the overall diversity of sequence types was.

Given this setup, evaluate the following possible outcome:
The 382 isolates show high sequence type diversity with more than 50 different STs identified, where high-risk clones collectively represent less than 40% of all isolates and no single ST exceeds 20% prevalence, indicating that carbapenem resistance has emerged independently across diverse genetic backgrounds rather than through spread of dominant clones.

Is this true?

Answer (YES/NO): YES